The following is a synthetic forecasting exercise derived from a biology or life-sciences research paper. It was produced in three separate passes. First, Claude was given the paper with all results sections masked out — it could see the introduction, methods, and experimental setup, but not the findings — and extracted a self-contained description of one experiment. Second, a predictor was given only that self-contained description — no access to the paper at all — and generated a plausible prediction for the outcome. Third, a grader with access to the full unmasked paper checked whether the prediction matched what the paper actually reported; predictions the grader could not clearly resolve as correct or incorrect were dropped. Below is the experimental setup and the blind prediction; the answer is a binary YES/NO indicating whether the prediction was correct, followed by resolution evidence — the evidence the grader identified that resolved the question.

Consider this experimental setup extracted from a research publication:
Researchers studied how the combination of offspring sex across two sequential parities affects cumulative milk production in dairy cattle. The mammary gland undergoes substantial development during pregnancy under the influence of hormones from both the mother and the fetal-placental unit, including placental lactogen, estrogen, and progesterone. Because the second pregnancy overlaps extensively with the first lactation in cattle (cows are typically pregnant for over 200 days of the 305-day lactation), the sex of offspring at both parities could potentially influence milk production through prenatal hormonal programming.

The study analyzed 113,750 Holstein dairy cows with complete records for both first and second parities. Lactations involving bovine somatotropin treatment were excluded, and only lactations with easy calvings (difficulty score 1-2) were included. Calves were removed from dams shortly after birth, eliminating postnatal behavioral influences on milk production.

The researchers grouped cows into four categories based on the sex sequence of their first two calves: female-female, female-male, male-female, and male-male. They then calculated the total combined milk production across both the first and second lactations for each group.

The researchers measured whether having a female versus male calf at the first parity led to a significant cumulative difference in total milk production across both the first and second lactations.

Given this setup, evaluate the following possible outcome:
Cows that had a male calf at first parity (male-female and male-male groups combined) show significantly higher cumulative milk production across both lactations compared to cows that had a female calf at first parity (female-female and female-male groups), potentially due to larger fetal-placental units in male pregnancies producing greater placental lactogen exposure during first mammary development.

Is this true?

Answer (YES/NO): NO